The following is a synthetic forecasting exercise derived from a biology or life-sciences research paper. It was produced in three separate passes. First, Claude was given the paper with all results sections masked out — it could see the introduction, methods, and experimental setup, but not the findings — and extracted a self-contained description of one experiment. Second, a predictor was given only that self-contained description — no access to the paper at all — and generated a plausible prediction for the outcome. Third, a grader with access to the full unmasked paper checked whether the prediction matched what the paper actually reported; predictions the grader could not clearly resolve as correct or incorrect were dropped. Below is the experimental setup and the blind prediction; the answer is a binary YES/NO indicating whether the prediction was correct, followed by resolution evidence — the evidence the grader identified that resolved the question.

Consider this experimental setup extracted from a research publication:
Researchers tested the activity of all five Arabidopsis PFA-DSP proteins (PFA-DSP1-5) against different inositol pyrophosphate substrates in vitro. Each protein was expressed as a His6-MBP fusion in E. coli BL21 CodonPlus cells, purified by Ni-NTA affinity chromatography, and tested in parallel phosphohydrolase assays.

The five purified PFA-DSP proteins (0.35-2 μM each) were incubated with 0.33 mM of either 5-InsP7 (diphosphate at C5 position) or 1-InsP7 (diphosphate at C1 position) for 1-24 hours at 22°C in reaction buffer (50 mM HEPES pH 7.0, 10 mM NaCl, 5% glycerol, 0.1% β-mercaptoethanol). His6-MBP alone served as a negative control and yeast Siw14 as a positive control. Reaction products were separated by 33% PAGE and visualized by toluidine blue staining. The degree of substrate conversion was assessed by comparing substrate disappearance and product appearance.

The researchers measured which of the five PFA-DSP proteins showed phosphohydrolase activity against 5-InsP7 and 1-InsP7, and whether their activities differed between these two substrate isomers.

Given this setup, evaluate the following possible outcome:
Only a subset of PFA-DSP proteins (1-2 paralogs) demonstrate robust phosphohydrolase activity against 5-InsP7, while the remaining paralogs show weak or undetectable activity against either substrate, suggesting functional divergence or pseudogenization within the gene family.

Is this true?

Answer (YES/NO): NO